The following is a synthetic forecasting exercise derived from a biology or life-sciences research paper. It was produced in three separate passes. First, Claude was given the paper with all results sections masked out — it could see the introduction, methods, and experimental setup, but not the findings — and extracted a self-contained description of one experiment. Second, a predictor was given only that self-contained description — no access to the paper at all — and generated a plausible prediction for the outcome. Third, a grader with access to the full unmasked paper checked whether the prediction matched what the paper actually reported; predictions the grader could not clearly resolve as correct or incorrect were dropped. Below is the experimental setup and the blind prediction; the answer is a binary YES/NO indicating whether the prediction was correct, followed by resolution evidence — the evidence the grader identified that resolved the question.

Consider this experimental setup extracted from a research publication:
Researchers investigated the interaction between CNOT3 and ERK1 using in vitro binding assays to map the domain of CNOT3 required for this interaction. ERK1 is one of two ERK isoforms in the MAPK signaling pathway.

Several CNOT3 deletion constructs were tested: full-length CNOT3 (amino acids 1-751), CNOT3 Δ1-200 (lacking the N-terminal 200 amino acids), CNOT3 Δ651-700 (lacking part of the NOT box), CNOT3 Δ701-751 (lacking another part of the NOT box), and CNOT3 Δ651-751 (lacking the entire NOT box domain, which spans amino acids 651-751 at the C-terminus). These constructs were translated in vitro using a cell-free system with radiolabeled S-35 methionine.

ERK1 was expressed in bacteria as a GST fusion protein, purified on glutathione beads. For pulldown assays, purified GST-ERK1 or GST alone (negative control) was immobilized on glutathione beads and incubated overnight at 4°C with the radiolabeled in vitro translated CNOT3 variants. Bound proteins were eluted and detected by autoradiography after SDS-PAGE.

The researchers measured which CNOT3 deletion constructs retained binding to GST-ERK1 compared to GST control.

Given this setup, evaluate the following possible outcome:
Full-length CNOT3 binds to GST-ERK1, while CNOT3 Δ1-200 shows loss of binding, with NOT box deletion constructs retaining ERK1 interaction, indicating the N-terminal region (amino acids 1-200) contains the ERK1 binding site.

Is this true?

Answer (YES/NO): NO